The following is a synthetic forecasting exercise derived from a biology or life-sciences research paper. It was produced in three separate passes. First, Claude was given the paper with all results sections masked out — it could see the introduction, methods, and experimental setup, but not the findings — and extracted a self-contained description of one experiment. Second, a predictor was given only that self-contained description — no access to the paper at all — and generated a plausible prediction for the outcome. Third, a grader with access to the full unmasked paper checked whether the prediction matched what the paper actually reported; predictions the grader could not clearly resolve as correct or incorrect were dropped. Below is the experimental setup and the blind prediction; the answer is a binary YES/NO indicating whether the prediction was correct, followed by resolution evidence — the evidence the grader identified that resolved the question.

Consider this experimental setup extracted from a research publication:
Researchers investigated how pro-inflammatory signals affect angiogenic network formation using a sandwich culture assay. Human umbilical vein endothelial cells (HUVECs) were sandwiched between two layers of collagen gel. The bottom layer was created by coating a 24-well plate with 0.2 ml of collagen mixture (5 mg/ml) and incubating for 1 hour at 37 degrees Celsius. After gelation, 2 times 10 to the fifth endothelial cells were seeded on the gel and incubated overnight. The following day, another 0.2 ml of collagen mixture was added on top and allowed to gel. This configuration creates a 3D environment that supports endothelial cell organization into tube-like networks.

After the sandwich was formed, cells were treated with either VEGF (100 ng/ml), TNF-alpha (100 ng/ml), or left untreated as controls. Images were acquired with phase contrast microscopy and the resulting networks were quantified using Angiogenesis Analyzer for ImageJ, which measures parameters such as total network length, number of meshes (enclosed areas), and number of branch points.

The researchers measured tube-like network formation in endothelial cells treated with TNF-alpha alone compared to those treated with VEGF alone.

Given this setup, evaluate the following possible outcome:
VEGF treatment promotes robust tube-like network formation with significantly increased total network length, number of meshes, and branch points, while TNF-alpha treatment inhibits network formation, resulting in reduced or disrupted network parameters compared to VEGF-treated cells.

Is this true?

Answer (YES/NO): YES